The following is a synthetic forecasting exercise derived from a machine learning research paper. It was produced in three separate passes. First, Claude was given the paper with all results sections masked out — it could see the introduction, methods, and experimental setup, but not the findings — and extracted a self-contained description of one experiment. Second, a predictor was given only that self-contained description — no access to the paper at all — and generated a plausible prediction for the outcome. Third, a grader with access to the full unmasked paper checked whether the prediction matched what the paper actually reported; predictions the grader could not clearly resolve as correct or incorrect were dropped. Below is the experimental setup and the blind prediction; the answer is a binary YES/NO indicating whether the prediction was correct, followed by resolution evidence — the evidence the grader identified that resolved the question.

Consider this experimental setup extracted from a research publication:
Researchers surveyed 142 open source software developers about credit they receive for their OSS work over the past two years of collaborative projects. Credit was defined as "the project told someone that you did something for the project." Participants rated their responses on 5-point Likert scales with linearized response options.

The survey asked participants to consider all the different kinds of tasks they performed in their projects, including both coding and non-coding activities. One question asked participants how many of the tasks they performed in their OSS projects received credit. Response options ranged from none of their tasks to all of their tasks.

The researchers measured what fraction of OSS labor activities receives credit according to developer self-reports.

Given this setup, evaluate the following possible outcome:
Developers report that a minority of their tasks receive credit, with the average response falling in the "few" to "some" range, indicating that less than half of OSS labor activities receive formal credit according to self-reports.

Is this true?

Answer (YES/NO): NO